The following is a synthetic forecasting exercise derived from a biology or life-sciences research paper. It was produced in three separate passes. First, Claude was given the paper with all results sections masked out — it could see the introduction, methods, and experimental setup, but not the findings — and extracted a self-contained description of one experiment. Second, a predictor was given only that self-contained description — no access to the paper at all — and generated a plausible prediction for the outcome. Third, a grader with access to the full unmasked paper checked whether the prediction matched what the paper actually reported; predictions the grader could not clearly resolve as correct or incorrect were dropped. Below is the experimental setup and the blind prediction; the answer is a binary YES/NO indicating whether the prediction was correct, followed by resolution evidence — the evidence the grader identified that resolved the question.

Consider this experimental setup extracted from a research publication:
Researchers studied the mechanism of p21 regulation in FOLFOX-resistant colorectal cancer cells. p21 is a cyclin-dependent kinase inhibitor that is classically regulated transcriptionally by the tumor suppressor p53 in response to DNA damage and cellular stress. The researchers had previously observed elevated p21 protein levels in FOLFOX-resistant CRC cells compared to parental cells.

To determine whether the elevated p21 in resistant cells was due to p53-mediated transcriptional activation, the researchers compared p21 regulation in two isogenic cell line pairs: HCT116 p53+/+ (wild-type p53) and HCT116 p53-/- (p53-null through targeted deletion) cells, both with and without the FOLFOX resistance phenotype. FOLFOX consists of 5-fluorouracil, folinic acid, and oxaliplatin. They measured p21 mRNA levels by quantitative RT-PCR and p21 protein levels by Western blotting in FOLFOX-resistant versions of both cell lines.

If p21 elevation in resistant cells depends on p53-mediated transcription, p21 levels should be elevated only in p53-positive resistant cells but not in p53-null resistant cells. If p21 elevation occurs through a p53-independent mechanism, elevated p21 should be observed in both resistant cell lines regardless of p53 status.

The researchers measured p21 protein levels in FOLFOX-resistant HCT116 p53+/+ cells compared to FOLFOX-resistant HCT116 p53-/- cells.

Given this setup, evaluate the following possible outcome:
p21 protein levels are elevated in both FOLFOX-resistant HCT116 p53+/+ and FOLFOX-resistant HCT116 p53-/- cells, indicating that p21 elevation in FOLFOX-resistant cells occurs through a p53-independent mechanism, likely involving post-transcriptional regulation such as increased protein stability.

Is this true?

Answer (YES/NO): NO